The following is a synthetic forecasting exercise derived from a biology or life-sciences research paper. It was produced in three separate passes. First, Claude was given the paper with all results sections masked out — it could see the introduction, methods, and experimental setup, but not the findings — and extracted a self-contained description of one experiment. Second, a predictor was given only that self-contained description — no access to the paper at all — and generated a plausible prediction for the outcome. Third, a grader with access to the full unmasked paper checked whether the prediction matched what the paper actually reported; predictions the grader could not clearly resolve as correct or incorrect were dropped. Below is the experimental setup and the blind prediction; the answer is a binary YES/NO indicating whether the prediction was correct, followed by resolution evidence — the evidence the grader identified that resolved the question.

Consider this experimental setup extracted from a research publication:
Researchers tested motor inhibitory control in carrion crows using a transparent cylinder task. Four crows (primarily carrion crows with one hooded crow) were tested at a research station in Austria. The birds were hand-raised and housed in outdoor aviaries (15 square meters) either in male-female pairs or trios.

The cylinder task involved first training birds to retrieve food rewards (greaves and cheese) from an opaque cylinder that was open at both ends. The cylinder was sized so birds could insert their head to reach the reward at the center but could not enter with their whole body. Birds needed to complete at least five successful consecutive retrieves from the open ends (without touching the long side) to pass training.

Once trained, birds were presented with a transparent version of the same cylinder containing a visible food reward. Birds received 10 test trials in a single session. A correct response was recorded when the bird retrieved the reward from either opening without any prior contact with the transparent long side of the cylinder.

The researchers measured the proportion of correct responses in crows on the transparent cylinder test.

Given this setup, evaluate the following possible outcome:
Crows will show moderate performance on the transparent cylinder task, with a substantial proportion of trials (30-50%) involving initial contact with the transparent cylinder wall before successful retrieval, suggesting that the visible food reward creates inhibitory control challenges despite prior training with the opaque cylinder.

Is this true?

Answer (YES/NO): NO